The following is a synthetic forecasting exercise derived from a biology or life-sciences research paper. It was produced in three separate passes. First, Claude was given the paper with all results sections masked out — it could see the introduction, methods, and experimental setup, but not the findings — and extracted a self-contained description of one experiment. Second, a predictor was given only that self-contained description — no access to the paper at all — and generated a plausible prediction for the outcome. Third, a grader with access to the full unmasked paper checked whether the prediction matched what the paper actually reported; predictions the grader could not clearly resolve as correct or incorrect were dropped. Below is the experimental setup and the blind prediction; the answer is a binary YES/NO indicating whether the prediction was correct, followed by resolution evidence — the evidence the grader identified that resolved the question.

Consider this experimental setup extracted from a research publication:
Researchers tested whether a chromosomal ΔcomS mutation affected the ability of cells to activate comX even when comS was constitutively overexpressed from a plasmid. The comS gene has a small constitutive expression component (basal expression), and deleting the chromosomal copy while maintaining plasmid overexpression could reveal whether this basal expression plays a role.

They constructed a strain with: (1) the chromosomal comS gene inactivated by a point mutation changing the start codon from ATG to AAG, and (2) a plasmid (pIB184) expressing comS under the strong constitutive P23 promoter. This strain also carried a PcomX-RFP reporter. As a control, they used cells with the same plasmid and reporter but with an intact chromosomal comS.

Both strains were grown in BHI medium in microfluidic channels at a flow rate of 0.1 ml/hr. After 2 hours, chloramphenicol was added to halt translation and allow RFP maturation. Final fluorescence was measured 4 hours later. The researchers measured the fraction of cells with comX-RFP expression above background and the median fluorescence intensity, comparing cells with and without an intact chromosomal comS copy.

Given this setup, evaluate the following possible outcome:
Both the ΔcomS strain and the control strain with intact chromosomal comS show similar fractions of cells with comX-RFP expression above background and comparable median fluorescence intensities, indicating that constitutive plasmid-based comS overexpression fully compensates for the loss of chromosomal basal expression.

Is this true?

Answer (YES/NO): NO